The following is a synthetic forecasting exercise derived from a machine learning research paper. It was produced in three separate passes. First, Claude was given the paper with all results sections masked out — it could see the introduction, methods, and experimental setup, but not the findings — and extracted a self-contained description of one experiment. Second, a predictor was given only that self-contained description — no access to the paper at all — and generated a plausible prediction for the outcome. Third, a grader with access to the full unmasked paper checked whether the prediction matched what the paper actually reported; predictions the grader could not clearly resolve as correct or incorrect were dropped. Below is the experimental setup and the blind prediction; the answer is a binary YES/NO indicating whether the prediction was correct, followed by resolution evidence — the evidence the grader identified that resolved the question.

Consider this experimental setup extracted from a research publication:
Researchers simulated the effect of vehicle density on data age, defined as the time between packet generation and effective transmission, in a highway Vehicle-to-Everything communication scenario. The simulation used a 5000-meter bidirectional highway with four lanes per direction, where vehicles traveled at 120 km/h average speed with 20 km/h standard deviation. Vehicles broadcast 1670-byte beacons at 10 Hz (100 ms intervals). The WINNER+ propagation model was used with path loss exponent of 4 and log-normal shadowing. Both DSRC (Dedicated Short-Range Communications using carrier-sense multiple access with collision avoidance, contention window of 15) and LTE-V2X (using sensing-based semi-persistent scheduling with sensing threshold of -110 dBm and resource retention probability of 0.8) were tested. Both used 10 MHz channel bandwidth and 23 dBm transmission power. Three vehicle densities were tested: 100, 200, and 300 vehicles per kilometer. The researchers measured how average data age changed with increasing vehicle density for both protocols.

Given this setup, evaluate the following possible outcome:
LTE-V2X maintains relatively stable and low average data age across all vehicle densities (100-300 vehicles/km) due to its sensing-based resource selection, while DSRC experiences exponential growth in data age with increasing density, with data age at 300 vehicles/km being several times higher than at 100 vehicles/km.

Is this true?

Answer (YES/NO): NO